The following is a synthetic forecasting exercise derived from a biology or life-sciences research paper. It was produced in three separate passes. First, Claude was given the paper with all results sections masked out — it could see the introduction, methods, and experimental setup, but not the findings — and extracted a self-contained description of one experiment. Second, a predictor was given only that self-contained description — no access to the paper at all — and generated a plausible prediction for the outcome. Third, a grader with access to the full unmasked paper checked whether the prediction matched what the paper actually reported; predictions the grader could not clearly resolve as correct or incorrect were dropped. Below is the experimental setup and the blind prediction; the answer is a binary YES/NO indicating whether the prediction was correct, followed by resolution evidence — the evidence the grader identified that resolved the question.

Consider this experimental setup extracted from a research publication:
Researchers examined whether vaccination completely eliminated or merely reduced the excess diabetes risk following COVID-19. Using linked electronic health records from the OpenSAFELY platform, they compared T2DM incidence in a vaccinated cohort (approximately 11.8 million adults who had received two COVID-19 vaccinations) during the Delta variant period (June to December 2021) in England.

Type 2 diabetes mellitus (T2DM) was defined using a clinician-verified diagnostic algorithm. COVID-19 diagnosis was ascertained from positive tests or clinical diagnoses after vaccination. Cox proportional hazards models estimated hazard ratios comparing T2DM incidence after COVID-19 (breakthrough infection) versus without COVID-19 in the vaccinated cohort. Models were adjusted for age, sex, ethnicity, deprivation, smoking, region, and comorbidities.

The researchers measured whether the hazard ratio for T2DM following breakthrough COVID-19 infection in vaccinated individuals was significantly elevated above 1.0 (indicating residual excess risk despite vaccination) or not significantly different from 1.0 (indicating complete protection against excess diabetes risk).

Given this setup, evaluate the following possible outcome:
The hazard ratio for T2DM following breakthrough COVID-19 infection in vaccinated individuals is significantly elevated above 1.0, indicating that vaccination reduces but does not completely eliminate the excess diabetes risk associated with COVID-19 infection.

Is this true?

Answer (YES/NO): YES